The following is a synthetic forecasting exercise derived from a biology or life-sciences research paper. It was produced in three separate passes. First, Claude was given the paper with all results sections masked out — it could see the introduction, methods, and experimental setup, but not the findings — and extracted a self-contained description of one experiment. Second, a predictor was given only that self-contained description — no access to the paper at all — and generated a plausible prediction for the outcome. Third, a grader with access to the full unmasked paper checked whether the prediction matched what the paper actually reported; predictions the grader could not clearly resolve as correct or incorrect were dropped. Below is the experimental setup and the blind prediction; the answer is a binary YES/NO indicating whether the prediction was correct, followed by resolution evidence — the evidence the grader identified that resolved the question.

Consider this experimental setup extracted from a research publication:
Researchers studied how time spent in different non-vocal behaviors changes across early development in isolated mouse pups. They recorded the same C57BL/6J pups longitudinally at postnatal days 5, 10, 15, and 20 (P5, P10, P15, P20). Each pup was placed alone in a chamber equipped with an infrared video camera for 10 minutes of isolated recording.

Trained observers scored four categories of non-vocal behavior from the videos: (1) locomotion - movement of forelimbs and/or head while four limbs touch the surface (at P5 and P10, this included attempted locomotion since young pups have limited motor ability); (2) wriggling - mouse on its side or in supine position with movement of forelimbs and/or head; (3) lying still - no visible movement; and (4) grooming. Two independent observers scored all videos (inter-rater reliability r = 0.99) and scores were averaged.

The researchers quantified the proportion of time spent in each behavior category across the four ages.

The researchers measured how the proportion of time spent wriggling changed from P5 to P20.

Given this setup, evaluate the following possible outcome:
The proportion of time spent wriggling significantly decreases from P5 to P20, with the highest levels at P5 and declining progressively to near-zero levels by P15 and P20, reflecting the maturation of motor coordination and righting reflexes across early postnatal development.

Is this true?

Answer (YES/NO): NO